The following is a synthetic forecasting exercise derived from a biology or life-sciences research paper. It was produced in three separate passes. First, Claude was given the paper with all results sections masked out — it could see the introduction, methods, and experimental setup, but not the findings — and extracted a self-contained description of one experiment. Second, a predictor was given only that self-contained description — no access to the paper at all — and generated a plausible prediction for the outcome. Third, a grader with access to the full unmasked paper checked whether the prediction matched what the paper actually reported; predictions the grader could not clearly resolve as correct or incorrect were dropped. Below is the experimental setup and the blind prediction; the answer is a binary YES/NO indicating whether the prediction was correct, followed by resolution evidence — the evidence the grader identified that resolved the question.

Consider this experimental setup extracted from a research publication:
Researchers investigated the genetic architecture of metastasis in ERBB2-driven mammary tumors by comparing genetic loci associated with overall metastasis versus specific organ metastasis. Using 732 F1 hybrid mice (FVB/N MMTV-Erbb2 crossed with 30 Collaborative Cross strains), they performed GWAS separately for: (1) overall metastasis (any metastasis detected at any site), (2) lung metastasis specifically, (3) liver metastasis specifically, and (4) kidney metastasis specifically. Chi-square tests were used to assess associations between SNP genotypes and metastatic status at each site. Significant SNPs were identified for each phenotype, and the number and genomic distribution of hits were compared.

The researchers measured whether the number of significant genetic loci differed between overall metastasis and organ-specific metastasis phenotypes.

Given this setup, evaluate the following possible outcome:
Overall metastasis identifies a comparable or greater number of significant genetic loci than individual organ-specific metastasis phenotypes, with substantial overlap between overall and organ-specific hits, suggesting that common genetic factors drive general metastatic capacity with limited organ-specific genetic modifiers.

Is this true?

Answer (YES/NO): YES